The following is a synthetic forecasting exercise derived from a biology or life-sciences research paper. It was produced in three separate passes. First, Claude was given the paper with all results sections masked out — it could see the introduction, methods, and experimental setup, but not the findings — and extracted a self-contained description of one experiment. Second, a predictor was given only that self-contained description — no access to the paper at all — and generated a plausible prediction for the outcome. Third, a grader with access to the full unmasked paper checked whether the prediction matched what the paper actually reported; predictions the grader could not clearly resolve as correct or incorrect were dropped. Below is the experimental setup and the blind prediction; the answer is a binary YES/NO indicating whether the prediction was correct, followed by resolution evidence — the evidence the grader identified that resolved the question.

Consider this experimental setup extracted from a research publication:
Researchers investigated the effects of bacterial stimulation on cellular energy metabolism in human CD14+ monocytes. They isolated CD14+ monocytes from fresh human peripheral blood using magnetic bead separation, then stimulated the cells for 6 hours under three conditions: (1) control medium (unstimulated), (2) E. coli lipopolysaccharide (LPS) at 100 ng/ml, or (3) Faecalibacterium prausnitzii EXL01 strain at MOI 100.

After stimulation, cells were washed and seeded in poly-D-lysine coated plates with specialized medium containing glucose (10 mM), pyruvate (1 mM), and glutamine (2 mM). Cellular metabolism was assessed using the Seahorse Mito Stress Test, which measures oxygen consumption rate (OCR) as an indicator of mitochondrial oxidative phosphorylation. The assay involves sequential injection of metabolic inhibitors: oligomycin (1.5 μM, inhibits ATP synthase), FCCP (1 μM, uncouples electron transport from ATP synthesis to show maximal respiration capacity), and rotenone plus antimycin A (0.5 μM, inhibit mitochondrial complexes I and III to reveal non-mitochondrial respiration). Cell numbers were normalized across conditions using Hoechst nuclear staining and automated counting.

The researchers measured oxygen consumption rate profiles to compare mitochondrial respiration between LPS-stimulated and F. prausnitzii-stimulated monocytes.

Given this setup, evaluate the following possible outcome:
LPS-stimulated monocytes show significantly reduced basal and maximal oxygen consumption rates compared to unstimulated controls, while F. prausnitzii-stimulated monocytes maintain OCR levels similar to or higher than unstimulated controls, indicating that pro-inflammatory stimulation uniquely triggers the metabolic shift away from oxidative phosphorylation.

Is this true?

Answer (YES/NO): YES